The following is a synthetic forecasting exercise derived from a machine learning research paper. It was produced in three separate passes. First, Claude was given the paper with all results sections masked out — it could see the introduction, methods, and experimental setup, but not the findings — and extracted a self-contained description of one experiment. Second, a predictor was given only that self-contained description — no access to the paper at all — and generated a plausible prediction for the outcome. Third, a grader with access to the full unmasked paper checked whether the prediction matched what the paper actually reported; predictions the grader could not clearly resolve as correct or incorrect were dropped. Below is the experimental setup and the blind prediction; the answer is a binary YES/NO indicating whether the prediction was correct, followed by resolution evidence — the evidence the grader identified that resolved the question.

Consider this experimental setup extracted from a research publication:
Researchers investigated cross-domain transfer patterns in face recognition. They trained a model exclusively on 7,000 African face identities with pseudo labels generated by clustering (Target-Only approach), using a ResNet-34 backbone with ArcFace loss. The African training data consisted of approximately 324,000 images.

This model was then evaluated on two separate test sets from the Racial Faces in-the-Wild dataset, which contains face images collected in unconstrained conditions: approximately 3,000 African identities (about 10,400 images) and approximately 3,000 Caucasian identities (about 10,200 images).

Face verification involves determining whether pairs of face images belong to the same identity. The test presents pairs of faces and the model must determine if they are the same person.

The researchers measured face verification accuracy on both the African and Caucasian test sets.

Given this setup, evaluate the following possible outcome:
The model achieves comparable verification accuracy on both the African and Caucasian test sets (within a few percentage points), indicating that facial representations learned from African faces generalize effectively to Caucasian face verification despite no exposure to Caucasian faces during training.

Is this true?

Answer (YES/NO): YES